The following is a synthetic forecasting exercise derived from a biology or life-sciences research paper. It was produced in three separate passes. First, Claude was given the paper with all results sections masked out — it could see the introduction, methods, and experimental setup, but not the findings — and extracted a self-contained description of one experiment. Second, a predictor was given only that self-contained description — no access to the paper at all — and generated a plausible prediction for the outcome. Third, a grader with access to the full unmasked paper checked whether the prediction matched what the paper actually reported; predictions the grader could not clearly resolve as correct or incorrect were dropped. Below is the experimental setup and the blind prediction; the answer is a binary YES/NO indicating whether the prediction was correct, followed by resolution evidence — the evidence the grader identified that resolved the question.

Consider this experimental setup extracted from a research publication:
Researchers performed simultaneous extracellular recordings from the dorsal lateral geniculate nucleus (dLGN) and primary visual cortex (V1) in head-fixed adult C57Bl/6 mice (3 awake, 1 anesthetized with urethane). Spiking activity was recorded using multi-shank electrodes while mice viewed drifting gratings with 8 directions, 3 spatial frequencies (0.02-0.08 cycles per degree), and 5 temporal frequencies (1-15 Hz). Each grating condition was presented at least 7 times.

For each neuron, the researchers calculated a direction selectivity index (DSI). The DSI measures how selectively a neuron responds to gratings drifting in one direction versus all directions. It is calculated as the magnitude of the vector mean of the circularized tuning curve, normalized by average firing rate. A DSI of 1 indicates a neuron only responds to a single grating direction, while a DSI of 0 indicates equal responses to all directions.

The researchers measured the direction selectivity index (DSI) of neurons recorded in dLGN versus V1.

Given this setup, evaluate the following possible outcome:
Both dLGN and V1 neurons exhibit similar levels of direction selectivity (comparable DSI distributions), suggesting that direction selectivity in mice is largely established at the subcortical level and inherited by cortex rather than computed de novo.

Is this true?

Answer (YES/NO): NO